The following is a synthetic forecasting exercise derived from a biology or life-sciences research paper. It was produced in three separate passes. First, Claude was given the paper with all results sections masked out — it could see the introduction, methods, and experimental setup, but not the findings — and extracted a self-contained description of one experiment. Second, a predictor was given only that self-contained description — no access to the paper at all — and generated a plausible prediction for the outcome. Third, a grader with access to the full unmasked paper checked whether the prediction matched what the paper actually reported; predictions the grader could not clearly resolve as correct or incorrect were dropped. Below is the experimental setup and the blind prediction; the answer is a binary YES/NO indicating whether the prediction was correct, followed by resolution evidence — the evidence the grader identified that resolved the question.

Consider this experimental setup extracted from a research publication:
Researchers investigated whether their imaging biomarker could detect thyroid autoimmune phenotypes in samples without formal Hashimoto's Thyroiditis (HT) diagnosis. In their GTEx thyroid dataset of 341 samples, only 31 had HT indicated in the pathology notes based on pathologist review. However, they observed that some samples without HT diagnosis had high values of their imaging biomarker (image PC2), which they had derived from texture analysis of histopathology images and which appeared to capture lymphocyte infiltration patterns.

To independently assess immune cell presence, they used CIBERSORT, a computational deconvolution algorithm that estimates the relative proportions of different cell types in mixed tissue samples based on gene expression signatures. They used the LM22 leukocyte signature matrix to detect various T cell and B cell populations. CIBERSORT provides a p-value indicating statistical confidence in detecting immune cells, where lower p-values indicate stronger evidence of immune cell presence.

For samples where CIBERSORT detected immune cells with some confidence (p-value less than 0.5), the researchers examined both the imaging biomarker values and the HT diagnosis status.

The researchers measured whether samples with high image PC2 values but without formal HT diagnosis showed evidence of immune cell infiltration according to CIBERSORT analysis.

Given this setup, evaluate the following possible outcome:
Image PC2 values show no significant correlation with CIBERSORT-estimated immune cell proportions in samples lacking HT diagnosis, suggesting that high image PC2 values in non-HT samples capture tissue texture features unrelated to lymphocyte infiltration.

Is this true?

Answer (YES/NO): NO